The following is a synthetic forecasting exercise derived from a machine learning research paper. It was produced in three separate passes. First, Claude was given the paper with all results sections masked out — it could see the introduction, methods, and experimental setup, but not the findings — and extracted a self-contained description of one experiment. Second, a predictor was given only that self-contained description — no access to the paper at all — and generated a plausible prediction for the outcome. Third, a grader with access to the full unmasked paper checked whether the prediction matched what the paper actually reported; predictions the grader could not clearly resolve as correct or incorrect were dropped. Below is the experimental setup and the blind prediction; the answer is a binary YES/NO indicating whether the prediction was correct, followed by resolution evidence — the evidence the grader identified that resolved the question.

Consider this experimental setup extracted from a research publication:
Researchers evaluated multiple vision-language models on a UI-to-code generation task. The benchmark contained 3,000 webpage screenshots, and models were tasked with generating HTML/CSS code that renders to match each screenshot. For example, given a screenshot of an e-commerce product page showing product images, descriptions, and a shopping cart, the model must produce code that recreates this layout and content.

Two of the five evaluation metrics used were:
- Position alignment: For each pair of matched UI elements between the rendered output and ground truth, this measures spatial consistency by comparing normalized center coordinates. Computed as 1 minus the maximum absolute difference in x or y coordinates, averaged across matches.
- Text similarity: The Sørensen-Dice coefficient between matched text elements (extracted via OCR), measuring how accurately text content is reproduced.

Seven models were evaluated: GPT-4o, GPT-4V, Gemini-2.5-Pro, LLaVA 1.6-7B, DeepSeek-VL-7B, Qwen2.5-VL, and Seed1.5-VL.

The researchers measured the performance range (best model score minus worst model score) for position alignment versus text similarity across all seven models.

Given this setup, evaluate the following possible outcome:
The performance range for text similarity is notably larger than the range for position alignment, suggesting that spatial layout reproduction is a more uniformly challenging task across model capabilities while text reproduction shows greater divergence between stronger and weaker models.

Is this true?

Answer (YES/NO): NO